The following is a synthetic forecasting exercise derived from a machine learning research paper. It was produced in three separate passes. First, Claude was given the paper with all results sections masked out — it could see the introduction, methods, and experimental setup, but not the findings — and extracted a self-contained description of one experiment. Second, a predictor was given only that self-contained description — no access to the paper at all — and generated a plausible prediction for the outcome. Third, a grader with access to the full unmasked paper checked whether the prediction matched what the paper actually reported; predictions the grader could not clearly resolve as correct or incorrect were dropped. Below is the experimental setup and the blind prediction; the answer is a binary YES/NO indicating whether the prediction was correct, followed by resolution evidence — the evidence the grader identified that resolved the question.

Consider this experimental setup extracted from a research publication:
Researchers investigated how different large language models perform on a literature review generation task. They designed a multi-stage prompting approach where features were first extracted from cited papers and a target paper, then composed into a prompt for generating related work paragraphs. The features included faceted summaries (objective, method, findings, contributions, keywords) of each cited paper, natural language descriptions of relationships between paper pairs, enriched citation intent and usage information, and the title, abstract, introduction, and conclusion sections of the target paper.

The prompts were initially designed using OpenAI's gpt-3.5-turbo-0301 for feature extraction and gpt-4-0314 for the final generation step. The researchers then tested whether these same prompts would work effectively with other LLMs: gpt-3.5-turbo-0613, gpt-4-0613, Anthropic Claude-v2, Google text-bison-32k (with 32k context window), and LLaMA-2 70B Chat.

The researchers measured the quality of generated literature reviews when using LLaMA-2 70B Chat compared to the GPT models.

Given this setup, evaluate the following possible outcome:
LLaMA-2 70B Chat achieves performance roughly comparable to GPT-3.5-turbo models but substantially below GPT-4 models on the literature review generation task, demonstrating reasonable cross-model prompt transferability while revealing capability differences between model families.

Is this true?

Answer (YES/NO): NO